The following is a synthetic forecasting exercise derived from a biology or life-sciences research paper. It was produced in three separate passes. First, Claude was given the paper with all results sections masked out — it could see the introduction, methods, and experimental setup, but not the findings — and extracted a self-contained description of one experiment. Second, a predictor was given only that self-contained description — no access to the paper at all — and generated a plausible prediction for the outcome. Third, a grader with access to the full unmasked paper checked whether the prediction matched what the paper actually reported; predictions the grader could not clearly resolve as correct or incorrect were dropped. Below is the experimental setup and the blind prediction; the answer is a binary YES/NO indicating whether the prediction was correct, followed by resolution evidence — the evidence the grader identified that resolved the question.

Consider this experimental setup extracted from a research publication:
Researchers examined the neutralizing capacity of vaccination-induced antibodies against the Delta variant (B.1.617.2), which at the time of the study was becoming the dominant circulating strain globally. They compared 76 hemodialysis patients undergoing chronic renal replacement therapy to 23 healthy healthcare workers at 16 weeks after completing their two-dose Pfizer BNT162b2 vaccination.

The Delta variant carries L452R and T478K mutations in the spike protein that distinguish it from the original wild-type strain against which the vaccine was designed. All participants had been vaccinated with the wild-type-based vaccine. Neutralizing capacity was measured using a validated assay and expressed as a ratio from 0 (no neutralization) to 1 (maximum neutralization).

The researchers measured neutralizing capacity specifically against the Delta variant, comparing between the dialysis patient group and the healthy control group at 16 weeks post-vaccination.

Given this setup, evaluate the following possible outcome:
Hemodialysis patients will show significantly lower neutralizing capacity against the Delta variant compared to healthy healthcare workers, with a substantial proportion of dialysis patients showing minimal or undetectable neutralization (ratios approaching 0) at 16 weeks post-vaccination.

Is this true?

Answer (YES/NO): YES